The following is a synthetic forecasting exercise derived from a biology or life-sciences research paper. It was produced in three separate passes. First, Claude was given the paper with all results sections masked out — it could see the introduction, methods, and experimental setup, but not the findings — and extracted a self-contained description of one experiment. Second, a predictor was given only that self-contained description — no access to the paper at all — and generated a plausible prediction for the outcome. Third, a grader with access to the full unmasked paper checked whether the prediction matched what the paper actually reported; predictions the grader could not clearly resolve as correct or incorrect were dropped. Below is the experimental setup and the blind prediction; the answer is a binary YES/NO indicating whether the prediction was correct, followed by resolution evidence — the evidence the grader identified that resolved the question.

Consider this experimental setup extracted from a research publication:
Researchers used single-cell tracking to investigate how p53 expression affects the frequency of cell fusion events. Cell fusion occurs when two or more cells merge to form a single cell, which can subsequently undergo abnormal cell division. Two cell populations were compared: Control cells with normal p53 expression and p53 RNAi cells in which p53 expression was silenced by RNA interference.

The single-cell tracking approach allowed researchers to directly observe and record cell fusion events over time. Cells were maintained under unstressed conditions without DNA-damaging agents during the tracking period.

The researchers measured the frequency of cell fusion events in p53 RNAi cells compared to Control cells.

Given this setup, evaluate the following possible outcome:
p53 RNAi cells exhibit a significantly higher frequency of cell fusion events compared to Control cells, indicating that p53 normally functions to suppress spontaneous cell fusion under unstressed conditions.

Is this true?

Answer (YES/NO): YES